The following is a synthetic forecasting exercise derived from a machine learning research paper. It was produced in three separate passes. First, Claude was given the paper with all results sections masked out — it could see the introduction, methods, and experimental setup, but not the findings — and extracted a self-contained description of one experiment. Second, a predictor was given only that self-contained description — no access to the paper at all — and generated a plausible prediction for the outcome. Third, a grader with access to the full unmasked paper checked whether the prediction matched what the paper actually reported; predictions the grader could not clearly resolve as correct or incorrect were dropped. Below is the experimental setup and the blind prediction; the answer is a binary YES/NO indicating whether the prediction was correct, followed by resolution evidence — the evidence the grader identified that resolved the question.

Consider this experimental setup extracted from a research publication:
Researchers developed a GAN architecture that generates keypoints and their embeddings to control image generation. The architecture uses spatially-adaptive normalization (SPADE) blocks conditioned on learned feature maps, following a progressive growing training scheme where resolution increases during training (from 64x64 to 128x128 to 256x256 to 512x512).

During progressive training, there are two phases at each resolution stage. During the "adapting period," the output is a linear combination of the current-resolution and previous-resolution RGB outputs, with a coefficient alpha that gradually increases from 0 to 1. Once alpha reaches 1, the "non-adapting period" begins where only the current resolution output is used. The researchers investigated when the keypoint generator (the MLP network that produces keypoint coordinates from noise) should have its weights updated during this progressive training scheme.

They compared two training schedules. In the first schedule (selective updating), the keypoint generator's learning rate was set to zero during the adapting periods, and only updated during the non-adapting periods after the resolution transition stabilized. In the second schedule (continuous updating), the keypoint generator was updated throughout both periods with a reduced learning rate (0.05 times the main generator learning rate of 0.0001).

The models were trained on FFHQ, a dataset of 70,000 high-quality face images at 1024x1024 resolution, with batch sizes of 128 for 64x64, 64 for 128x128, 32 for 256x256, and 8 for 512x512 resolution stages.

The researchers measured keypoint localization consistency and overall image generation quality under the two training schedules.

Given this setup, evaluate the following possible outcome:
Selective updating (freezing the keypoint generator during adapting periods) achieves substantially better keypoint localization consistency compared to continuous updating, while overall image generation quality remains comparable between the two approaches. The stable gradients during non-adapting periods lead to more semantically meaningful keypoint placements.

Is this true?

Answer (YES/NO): NO